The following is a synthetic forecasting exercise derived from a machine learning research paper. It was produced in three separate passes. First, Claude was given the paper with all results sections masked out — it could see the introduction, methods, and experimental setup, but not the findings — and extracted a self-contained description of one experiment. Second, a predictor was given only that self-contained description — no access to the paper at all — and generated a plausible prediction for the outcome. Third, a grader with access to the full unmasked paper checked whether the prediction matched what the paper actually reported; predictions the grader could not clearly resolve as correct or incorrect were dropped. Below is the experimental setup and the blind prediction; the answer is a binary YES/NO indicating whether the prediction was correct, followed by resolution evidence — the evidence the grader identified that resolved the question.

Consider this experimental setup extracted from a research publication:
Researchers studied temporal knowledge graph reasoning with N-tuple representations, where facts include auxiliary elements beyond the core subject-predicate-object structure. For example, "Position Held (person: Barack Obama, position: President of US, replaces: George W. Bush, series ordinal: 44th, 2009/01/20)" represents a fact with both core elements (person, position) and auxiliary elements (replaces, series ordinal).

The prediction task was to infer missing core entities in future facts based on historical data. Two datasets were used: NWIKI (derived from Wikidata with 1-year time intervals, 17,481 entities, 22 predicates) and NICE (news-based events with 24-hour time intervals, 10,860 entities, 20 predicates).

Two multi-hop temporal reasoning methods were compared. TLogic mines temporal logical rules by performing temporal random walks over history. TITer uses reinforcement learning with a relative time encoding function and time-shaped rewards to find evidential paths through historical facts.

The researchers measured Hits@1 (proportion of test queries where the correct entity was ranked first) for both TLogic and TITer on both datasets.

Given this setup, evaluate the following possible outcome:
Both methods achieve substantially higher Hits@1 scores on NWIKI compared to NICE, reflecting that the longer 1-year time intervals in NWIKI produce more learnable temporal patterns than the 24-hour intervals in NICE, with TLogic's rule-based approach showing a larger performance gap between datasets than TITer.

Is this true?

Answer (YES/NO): YES